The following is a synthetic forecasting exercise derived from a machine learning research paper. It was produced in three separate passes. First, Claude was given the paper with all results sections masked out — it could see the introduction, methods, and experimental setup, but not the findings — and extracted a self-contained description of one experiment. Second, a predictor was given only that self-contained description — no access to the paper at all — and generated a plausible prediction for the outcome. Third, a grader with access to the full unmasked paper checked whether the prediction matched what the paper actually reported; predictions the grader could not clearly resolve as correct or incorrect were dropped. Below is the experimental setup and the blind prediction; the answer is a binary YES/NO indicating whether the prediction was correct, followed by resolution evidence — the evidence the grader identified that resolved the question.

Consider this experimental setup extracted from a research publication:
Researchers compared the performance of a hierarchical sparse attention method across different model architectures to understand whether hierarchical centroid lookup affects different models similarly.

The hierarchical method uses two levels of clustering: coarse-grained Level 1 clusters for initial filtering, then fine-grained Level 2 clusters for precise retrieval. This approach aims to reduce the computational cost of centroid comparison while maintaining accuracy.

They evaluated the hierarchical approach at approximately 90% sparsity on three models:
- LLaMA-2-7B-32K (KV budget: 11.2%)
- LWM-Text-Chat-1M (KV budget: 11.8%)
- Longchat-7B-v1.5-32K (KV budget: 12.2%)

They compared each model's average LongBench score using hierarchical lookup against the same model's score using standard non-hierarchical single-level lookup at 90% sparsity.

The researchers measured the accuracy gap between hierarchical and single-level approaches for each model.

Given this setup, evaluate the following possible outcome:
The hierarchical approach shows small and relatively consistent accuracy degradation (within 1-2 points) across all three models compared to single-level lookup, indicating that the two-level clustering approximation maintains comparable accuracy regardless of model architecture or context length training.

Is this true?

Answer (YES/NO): NO